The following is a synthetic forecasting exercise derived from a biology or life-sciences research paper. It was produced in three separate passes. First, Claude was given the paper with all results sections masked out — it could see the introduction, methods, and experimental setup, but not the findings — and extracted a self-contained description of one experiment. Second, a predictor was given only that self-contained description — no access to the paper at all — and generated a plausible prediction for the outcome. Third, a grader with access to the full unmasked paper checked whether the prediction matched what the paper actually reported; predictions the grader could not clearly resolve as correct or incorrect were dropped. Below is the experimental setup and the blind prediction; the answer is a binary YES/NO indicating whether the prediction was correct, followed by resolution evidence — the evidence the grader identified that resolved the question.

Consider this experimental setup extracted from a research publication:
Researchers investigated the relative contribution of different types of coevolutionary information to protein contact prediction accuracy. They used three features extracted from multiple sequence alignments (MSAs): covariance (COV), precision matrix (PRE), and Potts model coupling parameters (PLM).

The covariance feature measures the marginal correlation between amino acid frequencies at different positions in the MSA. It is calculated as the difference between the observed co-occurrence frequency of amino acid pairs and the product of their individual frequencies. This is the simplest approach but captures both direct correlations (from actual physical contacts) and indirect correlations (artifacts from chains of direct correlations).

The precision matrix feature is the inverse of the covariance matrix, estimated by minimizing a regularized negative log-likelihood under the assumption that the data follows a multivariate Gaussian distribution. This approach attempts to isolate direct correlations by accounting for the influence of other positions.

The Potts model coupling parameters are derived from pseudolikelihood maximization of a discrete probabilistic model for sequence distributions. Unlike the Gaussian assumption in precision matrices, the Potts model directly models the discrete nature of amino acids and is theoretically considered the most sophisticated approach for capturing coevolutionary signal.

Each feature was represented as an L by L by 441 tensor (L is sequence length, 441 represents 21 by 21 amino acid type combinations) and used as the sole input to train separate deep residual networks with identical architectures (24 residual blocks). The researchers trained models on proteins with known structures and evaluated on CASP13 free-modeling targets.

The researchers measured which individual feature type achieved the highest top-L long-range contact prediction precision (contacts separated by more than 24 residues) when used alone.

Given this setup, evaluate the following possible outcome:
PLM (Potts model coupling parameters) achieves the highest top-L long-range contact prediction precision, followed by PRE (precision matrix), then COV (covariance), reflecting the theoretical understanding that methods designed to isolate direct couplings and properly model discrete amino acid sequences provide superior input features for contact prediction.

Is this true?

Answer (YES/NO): YES